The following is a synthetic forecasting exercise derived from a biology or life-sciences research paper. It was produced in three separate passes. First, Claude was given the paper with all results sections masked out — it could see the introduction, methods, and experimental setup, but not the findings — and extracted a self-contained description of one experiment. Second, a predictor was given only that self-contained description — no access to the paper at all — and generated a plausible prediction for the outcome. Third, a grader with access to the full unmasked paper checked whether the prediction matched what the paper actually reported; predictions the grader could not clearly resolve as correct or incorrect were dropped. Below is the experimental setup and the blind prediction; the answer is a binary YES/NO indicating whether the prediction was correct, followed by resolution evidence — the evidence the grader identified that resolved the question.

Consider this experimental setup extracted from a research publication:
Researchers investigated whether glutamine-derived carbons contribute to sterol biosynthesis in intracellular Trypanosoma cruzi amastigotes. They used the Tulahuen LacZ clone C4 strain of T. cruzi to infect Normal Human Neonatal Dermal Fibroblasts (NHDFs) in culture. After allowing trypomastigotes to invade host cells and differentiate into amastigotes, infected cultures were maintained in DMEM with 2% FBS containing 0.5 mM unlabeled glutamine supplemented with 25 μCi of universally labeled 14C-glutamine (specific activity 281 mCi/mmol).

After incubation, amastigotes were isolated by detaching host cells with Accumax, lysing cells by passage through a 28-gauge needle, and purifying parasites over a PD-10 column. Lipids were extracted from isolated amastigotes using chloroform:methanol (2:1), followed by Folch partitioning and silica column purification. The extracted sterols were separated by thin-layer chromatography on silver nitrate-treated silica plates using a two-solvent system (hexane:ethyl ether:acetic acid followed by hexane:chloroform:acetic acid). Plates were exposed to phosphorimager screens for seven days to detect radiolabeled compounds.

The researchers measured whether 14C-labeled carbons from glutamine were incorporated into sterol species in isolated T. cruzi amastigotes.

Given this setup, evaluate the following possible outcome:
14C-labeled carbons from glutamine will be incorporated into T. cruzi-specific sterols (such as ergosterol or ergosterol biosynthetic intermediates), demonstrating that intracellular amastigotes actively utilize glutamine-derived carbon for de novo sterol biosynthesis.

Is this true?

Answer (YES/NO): YES